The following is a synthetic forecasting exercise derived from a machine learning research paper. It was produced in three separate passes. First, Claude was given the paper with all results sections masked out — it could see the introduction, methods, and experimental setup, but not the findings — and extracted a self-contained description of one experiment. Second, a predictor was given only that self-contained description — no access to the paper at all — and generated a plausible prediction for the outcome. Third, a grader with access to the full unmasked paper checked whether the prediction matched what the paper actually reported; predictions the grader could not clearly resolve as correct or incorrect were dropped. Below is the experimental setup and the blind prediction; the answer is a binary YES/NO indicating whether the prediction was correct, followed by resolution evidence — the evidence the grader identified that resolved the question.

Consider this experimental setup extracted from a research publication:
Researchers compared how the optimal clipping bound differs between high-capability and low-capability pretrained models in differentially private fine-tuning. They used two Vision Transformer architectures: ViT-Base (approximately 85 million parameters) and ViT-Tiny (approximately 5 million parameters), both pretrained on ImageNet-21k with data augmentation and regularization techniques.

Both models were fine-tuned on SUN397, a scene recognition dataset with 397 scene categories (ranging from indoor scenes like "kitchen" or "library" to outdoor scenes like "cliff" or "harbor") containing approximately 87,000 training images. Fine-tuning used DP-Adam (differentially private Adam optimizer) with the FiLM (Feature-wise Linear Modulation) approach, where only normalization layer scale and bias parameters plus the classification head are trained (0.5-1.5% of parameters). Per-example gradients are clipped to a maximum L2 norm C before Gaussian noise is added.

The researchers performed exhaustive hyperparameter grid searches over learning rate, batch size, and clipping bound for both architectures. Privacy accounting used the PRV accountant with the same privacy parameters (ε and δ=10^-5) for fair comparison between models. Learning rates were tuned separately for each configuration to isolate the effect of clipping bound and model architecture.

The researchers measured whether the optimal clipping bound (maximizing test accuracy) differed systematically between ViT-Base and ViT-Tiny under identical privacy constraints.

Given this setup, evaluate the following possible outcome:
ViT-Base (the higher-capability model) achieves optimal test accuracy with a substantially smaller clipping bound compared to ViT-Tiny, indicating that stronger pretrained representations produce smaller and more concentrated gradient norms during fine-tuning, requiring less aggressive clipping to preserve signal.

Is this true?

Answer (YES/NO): YES